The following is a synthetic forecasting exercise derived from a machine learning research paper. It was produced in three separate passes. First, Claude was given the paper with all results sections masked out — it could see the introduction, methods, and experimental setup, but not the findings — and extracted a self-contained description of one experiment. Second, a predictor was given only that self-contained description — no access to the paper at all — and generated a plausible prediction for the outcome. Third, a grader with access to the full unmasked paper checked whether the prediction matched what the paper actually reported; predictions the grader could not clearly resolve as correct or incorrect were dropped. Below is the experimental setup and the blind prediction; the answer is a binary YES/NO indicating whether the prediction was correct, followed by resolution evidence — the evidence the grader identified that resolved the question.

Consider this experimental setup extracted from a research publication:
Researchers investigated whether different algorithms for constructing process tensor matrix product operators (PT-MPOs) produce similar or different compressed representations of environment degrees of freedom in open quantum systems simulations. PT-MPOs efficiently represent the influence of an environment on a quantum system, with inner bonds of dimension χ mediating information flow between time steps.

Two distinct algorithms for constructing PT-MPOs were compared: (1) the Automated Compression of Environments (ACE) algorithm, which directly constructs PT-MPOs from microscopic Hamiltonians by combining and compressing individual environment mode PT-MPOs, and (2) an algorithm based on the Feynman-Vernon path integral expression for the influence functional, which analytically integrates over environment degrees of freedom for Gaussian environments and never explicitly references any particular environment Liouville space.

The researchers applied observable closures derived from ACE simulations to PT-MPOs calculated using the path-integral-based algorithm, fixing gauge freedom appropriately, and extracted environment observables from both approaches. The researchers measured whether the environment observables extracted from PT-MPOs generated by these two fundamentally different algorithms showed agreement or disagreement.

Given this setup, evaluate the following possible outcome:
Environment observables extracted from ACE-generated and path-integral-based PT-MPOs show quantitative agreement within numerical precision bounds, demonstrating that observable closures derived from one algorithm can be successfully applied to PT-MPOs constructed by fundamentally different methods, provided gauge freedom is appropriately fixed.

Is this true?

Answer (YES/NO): NO